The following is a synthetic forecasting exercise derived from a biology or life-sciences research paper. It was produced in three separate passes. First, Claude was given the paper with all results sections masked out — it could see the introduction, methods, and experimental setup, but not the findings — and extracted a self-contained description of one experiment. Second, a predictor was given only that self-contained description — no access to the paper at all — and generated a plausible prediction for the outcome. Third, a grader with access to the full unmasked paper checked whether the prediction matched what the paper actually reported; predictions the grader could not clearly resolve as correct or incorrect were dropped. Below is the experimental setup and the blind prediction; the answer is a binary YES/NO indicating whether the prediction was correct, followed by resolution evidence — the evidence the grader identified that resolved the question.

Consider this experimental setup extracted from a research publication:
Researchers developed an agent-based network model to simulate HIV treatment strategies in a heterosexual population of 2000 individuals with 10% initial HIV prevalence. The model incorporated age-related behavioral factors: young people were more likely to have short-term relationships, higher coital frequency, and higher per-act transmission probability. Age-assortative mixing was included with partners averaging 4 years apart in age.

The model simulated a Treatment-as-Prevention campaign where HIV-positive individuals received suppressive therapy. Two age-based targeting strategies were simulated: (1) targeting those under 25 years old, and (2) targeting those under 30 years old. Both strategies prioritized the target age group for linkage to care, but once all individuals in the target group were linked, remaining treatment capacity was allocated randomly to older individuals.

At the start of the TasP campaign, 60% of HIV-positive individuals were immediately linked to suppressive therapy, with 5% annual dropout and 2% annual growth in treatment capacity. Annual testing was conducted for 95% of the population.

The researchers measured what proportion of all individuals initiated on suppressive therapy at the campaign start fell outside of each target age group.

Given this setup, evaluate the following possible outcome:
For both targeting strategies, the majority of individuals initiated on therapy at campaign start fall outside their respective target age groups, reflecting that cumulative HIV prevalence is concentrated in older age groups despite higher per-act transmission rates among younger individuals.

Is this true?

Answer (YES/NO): NO